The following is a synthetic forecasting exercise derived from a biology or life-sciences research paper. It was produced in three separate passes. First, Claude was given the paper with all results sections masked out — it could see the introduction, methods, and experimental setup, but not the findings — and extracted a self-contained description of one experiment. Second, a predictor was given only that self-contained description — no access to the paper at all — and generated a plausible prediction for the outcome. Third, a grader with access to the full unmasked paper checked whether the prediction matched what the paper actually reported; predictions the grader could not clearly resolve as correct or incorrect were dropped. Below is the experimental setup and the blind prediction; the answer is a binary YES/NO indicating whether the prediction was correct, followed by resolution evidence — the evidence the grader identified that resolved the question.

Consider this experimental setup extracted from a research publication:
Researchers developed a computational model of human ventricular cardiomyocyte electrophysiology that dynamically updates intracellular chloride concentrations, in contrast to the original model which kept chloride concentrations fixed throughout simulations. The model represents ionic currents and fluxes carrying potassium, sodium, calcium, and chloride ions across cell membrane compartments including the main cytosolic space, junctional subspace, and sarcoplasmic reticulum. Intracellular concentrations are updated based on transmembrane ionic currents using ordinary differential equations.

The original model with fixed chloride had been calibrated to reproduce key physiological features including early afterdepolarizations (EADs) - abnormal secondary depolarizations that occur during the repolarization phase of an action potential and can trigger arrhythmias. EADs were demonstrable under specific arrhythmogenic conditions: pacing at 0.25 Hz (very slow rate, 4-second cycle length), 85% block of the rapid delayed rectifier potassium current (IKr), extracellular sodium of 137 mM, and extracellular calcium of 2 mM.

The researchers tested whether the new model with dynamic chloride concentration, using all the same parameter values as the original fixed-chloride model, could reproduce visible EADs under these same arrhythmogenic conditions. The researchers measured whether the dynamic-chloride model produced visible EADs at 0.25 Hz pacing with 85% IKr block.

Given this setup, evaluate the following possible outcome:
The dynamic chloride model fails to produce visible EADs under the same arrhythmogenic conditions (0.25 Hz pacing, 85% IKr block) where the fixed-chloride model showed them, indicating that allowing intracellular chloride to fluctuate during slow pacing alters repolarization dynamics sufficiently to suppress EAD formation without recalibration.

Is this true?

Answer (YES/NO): NO